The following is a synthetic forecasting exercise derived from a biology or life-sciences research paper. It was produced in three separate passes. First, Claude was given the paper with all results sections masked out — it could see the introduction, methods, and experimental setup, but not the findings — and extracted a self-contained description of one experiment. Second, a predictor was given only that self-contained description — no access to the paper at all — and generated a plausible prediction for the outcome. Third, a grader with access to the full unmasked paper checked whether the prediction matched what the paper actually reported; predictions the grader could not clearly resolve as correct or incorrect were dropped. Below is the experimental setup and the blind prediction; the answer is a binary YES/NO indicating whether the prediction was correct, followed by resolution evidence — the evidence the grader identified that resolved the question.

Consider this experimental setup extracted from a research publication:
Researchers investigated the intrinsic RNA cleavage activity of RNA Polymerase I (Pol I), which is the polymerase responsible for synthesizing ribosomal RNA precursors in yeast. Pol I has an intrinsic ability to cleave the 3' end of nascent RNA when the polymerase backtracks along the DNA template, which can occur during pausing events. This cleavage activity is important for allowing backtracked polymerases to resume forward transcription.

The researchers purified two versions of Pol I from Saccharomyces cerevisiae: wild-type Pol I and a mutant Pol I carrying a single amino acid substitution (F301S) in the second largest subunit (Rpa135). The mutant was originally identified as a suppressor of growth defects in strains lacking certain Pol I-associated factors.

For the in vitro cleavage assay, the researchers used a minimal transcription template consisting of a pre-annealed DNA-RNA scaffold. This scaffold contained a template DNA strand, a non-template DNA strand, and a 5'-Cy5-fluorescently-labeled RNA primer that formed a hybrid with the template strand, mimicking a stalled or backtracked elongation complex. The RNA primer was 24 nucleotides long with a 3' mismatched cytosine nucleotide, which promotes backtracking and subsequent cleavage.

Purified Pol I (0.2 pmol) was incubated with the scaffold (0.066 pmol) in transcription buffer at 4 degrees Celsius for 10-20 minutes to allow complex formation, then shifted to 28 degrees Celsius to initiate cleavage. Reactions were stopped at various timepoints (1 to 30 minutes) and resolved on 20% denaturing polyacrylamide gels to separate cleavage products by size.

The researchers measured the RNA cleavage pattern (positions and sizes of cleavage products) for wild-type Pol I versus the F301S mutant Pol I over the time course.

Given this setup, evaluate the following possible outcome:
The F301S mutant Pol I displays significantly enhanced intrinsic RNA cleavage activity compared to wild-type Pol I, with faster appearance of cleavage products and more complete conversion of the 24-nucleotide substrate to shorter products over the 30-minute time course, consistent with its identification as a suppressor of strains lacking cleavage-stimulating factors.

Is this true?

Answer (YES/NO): NO